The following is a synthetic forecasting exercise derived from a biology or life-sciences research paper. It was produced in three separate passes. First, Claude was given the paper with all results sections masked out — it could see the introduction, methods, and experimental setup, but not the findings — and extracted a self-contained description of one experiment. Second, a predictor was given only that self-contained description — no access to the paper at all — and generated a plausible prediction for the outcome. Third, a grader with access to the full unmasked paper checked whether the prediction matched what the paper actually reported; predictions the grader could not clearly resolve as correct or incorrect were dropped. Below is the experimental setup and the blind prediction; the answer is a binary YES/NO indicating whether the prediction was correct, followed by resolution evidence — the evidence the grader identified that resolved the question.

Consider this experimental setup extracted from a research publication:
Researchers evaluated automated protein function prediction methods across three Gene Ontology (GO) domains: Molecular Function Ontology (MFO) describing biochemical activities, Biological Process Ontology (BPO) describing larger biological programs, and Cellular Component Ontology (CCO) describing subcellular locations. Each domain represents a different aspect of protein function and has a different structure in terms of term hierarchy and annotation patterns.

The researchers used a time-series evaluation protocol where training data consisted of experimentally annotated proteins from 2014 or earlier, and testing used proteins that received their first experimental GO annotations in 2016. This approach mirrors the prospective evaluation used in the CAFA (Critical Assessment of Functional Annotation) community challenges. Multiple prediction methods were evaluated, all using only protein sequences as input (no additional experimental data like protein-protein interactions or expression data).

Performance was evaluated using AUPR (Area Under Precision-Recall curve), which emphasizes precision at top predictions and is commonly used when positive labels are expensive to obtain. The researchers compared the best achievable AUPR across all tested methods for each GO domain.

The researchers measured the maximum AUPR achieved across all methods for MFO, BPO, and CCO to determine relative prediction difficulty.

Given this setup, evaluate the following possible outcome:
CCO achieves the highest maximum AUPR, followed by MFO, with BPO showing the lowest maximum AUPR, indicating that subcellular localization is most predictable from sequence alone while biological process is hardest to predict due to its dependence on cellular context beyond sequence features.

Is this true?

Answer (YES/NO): YES